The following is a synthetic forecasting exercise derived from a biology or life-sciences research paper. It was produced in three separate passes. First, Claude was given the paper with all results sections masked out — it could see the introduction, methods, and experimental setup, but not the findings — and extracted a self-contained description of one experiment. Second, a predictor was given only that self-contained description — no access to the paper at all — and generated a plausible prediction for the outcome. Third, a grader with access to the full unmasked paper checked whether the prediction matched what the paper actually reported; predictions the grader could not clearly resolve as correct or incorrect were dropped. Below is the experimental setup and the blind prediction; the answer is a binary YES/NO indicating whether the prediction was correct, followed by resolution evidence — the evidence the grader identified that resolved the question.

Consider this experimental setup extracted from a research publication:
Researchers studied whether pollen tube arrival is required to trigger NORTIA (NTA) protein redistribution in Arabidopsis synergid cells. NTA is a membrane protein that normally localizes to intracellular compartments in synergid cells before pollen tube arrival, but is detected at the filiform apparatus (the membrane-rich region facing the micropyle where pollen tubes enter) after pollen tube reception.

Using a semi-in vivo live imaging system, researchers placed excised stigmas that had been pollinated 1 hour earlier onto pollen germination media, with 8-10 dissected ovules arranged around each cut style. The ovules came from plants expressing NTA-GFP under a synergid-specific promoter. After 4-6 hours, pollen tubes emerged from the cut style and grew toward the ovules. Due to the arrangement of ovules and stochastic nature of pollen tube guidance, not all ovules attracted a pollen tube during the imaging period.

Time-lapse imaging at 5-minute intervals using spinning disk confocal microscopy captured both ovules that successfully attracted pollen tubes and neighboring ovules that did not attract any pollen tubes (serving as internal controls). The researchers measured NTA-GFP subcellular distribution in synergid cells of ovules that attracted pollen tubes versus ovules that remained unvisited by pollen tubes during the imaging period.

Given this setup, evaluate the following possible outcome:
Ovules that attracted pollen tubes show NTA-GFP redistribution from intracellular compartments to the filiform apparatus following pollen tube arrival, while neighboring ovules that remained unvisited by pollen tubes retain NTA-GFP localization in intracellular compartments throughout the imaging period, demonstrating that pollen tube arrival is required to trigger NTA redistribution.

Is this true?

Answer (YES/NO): YES